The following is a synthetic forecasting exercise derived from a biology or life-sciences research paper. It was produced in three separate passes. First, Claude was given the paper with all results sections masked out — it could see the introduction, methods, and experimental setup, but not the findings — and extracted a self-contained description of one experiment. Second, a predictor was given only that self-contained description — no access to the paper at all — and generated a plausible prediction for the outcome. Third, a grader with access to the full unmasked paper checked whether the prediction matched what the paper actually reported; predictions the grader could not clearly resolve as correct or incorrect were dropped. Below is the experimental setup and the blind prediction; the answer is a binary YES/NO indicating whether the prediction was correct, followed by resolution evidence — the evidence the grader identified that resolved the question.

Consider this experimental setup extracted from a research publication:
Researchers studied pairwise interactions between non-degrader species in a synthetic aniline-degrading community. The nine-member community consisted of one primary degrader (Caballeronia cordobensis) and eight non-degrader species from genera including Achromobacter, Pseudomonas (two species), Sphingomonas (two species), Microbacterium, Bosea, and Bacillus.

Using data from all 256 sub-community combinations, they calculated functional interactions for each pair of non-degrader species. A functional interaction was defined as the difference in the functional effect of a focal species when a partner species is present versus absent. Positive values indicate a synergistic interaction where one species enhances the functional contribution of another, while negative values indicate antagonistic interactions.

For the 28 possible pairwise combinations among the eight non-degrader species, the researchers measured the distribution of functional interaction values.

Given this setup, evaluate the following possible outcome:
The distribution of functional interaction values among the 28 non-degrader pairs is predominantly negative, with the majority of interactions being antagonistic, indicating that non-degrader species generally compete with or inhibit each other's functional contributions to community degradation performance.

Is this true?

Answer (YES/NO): YES